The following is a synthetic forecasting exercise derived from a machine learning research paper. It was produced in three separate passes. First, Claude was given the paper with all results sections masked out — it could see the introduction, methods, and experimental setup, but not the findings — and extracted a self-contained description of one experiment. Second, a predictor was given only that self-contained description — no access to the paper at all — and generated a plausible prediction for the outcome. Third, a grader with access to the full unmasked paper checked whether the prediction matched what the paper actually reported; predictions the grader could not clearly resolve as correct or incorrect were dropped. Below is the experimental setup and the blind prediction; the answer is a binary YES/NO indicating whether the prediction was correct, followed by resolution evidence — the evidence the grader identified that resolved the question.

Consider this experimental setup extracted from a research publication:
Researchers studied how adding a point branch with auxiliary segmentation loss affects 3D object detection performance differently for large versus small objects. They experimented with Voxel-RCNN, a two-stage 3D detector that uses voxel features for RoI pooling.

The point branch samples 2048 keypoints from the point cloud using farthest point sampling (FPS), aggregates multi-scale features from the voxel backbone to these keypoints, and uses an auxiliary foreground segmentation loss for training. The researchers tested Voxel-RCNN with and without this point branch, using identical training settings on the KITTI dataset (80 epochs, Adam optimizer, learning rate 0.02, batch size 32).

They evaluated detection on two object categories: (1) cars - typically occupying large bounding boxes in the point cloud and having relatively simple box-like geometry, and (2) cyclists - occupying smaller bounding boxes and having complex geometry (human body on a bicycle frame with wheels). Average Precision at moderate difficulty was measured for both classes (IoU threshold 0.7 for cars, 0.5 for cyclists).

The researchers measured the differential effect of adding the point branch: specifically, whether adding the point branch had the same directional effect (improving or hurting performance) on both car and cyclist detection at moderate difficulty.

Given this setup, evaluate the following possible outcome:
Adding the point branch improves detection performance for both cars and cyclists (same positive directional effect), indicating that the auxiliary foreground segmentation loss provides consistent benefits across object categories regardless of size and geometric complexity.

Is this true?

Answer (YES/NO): NO